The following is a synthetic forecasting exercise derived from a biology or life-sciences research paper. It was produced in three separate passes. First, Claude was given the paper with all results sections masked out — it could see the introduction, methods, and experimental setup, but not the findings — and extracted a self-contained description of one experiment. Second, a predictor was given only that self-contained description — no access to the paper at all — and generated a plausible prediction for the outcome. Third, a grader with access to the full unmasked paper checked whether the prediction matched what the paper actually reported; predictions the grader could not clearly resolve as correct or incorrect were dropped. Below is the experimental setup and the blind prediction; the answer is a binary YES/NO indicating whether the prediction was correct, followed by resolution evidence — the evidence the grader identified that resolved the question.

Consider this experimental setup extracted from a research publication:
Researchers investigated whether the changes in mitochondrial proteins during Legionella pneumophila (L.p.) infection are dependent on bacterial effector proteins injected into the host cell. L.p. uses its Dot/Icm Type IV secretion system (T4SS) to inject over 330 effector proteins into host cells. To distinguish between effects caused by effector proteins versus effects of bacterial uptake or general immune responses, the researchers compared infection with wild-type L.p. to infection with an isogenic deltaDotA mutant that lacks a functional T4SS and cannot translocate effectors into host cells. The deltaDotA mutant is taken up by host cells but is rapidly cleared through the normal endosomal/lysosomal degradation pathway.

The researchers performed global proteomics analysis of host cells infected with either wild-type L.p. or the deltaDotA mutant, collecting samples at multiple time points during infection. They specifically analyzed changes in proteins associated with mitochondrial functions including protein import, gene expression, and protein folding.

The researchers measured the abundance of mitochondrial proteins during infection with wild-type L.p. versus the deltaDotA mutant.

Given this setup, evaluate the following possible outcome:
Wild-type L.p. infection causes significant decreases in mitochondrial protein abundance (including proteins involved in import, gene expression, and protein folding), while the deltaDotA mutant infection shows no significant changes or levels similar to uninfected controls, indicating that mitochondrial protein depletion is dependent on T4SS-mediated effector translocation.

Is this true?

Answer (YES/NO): YES